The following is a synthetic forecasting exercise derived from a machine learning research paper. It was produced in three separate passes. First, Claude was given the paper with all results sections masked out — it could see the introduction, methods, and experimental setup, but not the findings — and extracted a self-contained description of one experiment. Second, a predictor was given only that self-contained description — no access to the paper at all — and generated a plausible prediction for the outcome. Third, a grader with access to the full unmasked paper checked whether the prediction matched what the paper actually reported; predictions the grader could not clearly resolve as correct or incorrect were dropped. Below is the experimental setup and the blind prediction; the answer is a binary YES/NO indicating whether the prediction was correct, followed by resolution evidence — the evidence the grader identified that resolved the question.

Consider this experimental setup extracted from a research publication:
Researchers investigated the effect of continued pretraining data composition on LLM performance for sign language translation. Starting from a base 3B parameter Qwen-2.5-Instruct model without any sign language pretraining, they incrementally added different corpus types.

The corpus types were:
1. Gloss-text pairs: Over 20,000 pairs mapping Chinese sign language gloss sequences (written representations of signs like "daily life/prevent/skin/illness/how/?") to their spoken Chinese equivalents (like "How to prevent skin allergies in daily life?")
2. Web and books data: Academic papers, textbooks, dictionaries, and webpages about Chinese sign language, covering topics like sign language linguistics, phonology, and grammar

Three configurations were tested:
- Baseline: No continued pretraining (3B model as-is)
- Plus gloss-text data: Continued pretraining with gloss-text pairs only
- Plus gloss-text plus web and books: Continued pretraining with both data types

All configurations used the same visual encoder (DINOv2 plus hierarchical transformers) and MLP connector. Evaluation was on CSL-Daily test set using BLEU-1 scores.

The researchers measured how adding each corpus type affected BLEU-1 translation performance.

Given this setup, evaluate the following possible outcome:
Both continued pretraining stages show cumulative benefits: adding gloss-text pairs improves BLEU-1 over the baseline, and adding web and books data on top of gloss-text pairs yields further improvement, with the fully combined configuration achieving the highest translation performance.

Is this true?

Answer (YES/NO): YES